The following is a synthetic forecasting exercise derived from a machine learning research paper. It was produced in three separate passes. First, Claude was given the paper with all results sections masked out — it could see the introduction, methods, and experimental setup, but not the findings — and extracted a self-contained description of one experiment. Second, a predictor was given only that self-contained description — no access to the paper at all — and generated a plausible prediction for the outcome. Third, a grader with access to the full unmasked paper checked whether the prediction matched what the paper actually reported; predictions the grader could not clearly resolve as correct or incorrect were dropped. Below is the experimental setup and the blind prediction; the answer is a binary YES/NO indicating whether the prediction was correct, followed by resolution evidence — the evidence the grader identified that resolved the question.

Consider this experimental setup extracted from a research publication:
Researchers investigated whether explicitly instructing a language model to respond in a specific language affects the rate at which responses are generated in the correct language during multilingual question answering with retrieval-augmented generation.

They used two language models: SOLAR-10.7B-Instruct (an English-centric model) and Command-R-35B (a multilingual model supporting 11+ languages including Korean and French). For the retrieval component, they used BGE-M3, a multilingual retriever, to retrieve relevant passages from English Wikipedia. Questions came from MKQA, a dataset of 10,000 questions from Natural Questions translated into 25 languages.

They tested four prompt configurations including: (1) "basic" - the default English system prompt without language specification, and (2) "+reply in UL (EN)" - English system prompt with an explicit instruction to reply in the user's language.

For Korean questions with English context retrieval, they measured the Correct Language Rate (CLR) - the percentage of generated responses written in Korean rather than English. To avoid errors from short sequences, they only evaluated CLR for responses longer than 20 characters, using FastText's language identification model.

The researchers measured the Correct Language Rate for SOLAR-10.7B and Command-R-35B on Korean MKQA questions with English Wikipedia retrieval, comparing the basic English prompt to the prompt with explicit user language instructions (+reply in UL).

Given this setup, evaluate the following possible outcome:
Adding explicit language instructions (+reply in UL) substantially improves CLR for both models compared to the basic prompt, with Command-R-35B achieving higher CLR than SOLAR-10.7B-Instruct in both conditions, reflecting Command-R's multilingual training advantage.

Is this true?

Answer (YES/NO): YES